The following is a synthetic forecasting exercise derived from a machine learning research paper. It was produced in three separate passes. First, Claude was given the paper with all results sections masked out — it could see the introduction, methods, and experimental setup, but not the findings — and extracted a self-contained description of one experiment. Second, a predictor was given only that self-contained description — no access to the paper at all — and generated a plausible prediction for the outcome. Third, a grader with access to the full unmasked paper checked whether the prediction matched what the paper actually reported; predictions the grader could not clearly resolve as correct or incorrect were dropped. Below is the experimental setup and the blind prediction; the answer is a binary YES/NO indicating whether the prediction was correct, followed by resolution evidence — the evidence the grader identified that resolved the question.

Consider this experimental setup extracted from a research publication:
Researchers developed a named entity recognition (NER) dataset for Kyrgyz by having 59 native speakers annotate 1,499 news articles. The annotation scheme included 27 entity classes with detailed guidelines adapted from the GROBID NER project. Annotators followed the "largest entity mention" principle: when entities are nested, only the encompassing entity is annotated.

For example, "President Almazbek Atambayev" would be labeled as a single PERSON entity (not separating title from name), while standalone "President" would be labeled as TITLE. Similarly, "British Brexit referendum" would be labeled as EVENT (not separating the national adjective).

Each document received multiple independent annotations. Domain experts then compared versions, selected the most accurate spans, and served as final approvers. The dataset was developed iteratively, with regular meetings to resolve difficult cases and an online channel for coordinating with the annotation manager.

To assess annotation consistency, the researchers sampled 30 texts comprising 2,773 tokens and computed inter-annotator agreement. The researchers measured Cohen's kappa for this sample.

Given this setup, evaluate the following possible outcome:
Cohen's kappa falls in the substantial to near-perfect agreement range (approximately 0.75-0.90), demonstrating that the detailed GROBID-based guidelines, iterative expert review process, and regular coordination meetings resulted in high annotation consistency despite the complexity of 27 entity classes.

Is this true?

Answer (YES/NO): YES